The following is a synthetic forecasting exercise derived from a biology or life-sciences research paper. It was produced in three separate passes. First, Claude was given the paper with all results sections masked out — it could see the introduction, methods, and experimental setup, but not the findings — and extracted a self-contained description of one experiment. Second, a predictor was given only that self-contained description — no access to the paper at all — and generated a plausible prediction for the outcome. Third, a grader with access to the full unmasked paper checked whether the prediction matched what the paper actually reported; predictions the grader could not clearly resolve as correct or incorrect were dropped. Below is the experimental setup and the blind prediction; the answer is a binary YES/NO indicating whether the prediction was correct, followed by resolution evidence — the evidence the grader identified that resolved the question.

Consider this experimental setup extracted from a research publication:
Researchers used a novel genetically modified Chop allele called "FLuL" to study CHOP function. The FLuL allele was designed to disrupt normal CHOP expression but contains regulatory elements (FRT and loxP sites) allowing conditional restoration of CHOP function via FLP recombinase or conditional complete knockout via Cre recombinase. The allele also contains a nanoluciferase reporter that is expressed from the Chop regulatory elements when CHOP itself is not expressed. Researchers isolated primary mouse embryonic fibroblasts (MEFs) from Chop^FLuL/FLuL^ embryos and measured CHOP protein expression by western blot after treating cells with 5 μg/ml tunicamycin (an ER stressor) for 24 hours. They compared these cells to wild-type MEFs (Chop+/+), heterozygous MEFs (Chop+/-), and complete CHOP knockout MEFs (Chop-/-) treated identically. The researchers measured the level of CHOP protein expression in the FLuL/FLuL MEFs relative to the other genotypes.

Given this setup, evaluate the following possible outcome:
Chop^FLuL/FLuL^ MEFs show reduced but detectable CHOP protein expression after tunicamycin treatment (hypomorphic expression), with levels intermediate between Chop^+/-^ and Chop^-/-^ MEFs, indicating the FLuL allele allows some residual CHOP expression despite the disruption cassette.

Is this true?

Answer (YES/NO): NO